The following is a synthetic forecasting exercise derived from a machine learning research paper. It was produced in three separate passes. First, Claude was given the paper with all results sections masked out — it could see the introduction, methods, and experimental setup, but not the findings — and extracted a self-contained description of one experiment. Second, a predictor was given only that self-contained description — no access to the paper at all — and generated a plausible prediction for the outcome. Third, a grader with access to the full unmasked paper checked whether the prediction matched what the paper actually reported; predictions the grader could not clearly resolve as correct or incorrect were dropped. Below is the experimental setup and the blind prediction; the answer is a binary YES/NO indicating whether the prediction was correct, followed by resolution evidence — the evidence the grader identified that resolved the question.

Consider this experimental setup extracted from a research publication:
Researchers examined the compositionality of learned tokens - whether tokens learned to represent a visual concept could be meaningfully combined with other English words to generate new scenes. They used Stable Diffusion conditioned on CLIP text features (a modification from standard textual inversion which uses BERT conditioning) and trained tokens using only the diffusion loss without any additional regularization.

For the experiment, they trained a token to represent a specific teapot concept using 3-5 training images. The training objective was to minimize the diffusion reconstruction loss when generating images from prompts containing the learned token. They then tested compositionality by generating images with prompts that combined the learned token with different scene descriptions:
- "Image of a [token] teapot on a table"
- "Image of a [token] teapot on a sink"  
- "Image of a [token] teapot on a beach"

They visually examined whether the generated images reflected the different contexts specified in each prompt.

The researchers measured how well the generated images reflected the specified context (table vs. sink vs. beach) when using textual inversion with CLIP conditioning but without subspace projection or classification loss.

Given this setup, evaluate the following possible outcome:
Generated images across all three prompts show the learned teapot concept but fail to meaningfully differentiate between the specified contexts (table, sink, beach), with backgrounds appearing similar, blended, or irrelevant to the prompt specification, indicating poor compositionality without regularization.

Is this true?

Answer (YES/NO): YES